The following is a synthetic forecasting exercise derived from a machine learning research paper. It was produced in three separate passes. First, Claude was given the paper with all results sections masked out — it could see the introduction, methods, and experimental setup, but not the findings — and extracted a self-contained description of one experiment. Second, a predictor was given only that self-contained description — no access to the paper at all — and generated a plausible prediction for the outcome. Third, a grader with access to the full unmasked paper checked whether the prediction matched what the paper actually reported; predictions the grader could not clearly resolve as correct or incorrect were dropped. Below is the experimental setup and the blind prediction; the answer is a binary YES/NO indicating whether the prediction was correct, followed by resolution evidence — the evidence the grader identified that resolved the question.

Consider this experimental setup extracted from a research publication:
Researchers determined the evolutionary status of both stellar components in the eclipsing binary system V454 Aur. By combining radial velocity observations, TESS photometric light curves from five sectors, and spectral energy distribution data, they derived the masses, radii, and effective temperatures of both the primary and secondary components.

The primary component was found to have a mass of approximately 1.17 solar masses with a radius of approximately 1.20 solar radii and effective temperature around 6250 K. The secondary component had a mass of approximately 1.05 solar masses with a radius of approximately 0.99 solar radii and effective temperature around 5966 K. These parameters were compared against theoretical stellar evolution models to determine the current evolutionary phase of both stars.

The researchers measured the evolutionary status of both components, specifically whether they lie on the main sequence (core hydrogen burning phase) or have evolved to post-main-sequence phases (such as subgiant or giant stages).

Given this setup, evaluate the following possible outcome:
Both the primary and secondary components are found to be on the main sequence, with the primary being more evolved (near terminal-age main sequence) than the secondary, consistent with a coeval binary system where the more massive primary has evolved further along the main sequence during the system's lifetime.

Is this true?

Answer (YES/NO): NO